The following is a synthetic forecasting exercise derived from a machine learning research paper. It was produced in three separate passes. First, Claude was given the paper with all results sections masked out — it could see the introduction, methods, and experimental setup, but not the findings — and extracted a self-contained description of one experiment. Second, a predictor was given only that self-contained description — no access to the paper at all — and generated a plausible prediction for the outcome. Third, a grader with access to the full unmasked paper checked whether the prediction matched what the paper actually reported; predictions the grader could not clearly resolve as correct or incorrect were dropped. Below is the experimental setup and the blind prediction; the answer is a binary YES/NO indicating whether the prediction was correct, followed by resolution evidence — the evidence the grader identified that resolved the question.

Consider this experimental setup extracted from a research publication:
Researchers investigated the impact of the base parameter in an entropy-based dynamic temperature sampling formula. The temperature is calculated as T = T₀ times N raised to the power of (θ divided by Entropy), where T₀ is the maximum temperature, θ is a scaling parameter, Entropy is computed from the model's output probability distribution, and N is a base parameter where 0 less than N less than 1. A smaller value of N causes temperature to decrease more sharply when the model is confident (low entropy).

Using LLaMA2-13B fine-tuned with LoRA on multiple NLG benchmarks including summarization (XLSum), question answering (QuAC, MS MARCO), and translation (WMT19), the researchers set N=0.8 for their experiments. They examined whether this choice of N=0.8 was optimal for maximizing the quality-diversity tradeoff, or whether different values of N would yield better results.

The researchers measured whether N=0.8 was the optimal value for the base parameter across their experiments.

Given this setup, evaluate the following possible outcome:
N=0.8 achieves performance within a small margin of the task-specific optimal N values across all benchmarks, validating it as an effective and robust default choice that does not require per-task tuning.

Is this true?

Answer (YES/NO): NO